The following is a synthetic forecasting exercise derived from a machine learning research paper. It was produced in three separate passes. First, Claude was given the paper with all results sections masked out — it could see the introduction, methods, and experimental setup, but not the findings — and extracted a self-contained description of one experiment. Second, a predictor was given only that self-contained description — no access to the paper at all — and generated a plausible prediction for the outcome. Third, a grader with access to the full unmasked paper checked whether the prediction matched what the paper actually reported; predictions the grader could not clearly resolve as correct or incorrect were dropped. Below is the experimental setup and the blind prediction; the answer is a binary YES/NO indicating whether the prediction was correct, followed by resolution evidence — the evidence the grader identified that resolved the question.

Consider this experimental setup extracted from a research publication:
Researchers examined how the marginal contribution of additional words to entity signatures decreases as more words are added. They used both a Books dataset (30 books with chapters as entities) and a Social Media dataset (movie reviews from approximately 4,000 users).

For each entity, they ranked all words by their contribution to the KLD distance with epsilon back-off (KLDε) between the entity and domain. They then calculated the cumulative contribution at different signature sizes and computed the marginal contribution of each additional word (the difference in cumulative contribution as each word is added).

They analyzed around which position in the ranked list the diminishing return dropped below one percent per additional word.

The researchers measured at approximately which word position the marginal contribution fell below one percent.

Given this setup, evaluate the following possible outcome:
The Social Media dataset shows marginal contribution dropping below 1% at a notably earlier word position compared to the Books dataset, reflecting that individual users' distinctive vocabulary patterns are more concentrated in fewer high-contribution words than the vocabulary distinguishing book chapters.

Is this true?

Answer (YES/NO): NO